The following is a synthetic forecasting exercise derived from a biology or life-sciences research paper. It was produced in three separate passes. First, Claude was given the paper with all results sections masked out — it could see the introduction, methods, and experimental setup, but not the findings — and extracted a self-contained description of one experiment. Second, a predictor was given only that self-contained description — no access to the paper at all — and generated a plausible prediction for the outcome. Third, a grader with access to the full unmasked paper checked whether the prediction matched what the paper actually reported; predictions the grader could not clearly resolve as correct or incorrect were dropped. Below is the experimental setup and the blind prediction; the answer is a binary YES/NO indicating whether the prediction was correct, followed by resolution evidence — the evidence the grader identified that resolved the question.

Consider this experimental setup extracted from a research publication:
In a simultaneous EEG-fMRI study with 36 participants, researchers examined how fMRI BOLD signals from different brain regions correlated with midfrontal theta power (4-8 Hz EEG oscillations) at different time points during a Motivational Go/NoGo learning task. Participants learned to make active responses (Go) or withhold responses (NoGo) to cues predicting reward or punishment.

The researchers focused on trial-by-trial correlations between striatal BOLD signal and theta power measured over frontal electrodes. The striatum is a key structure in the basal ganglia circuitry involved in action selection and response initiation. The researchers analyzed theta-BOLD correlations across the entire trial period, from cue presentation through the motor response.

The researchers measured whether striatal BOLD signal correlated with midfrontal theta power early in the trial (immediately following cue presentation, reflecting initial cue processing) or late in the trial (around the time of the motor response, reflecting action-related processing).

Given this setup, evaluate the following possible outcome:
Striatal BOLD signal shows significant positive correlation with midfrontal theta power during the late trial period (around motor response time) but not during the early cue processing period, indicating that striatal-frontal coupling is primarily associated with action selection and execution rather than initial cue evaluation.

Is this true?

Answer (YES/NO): YES